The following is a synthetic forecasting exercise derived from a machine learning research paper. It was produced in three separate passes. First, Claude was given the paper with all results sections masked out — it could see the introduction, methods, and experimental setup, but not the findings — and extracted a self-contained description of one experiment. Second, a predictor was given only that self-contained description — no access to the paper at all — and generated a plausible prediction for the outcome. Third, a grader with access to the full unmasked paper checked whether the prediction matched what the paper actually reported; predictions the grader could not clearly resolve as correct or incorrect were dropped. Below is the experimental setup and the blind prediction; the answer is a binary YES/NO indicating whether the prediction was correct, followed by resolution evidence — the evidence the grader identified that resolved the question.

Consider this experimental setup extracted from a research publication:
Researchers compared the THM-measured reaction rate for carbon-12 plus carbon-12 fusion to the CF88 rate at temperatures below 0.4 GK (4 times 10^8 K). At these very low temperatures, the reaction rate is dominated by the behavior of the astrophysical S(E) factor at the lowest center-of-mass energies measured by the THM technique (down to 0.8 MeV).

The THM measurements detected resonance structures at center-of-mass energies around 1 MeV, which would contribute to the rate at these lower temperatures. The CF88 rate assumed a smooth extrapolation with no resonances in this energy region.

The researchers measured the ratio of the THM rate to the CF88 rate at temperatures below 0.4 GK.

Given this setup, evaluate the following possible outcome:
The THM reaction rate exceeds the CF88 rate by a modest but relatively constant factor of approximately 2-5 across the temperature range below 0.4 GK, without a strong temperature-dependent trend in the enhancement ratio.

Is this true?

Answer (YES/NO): NO